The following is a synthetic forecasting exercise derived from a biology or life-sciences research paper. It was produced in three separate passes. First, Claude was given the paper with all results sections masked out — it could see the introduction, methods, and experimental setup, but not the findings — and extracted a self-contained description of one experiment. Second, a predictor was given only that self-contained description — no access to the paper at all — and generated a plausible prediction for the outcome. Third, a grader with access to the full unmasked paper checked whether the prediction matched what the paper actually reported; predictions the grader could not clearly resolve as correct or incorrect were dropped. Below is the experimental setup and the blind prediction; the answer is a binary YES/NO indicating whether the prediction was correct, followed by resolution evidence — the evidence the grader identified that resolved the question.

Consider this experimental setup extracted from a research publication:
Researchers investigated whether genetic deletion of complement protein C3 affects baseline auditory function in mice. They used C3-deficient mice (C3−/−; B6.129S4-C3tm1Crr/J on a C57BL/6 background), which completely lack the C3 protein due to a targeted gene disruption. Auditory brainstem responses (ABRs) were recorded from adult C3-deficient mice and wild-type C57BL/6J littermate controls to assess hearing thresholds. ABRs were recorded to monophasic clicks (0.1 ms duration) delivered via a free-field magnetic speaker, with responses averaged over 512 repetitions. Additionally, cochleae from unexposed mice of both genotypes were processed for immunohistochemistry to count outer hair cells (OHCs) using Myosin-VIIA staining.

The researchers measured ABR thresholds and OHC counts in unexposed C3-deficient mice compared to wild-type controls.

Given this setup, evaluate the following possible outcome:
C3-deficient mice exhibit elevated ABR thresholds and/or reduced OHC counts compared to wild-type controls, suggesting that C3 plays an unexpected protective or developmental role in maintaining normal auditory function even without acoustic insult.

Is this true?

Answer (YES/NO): NO